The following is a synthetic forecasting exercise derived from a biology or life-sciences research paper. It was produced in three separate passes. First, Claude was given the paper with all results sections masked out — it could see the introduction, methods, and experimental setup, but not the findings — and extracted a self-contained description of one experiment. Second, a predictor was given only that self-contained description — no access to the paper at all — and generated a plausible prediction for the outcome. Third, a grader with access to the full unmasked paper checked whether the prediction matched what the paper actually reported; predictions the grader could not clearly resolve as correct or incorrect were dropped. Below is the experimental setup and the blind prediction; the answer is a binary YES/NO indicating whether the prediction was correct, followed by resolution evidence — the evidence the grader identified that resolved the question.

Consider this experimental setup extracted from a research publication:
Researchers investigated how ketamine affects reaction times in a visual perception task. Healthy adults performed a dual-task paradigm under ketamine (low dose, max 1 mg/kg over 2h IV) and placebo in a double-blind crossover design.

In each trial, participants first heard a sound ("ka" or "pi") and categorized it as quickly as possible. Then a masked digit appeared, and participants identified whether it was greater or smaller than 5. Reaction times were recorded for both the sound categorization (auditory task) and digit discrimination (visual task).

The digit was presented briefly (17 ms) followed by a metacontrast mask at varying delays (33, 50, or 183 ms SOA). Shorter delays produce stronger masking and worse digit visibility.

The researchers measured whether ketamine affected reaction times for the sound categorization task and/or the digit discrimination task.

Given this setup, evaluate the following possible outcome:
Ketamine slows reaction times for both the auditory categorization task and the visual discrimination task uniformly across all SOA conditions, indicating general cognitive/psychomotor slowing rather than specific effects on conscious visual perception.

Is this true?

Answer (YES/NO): NO